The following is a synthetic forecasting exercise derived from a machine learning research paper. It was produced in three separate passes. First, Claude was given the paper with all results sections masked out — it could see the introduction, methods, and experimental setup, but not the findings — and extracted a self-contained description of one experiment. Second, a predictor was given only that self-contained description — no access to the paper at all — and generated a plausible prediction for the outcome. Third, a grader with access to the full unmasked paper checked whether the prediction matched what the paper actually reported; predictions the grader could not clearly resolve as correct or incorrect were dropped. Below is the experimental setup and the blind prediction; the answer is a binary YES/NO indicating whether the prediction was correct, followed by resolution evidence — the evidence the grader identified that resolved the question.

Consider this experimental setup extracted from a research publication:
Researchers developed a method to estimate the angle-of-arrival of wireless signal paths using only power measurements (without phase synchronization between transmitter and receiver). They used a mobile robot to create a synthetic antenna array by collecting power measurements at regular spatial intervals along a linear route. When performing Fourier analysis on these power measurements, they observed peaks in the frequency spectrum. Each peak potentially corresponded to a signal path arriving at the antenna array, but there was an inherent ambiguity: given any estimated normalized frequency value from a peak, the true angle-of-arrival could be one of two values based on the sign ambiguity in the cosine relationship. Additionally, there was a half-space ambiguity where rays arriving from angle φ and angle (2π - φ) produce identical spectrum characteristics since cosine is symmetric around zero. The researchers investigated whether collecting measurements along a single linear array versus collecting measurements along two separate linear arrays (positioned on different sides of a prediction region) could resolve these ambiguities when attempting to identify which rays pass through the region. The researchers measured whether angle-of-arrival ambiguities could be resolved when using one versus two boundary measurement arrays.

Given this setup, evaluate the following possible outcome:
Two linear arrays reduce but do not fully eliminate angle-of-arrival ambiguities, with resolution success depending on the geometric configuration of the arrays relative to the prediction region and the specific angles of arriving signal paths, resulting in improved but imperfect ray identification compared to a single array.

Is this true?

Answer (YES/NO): NO